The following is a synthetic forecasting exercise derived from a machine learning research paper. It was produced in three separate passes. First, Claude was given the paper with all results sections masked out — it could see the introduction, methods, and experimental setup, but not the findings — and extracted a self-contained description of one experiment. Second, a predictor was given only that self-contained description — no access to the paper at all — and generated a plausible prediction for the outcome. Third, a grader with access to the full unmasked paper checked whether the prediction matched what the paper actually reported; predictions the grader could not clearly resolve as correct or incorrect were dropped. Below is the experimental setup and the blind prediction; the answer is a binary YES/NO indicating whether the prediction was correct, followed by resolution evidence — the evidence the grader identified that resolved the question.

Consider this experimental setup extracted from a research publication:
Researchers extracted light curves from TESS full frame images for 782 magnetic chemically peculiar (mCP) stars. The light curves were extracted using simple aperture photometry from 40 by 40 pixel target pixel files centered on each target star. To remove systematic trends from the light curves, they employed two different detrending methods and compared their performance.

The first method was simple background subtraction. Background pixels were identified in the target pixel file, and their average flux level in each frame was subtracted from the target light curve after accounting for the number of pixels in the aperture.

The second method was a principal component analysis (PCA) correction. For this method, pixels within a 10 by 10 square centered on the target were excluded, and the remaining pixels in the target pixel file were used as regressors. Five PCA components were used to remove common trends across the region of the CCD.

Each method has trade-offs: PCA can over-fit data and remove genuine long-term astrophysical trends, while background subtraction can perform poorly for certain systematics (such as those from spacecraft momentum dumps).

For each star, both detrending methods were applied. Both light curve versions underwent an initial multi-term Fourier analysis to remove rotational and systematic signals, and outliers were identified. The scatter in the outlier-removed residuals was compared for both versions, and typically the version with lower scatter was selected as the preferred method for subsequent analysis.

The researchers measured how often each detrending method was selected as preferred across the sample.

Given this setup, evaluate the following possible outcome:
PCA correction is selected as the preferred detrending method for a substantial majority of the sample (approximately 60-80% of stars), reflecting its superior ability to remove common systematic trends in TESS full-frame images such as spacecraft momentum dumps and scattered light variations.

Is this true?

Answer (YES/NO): NO